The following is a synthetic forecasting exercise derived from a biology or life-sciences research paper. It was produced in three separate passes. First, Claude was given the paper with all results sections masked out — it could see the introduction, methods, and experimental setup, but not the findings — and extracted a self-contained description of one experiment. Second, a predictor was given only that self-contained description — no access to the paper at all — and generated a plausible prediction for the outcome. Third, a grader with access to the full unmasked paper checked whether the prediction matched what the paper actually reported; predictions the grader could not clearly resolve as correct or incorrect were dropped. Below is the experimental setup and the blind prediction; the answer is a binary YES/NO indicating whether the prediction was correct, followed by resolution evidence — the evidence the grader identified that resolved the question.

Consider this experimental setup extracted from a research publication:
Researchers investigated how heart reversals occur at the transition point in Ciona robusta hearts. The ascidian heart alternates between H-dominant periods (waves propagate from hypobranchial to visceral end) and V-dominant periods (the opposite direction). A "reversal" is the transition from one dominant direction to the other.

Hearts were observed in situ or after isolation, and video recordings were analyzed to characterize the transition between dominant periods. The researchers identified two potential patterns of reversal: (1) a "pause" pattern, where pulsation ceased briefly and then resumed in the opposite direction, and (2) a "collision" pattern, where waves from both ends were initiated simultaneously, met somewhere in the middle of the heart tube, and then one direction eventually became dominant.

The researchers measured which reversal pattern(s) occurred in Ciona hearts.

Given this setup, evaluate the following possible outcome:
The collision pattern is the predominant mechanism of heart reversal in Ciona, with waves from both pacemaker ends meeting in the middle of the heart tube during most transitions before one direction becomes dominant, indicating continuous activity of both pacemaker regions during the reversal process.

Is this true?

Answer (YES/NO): NO